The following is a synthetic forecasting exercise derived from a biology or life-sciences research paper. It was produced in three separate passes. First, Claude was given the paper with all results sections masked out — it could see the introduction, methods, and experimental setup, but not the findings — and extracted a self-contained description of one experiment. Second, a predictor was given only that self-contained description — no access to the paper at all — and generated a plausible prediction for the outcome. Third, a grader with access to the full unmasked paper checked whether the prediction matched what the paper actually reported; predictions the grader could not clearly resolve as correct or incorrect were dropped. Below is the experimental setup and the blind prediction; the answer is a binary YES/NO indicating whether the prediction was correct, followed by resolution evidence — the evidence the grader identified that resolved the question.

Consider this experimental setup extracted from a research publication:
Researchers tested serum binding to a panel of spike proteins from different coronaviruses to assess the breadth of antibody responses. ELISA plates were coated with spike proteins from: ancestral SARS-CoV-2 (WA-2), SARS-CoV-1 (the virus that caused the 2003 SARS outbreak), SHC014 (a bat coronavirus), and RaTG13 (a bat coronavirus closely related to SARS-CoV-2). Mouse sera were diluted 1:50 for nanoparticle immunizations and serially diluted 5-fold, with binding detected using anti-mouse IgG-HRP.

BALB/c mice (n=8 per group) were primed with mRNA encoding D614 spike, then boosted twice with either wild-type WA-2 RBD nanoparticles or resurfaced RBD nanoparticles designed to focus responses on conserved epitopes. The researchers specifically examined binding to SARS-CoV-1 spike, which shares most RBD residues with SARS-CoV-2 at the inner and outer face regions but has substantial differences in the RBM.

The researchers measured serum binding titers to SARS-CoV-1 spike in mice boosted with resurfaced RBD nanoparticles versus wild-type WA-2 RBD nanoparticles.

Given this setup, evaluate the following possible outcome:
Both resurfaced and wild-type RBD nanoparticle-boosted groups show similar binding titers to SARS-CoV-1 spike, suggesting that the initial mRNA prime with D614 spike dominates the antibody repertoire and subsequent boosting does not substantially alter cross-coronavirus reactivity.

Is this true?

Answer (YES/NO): NO